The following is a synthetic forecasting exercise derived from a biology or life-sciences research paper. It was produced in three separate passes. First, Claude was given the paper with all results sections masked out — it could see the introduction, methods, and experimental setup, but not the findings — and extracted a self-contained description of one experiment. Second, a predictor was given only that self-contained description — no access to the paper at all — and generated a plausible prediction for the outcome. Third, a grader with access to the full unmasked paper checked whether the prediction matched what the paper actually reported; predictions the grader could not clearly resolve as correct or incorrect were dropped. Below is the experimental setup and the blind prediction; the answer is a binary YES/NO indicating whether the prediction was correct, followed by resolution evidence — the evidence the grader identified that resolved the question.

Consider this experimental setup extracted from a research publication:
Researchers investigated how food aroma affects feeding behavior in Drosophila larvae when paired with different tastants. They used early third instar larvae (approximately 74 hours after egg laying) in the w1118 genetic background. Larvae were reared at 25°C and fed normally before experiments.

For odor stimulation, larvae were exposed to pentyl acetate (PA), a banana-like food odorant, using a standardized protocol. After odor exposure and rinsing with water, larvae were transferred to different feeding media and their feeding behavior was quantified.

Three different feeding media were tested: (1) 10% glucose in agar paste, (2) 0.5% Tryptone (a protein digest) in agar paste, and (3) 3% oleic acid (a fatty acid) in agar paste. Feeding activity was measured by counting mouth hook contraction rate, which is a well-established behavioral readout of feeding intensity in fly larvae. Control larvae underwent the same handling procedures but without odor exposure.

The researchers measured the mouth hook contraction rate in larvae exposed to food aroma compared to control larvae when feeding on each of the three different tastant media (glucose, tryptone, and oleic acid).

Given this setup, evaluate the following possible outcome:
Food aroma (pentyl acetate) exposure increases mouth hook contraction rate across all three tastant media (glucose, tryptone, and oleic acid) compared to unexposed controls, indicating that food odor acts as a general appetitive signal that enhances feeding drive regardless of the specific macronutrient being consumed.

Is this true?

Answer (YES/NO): NO